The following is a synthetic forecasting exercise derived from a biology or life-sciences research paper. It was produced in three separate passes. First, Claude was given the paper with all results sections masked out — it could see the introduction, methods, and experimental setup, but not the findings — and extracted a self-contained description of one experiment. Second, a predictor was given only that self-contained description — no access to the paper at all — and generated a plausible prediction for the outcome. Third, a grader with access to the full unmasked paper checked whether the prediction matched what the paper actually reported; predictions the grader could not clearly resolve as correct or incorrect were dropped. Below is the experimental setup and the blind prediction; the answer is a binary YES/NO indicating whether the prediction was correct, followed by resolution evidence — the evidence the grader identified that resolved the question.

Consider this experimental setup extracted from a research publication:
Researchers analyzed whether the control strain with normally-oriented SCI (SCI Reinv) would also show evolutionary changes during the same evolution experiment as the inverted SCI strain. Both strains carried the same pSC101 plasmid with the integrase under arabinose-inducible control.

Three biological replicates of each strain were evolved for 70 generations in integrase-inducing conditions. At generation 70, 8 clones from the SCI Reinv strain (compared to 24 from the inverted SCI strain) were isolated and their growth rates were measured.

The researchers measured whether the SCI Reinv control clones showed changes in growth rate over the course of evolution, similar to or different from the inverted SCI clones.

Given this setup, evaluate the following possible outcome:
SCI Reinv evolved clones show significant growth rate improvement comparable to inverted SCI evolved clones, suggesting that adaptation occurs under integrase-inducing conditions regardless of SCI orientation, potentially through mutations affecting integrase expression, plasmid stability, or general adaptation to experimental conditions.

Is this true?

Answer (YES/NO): NO